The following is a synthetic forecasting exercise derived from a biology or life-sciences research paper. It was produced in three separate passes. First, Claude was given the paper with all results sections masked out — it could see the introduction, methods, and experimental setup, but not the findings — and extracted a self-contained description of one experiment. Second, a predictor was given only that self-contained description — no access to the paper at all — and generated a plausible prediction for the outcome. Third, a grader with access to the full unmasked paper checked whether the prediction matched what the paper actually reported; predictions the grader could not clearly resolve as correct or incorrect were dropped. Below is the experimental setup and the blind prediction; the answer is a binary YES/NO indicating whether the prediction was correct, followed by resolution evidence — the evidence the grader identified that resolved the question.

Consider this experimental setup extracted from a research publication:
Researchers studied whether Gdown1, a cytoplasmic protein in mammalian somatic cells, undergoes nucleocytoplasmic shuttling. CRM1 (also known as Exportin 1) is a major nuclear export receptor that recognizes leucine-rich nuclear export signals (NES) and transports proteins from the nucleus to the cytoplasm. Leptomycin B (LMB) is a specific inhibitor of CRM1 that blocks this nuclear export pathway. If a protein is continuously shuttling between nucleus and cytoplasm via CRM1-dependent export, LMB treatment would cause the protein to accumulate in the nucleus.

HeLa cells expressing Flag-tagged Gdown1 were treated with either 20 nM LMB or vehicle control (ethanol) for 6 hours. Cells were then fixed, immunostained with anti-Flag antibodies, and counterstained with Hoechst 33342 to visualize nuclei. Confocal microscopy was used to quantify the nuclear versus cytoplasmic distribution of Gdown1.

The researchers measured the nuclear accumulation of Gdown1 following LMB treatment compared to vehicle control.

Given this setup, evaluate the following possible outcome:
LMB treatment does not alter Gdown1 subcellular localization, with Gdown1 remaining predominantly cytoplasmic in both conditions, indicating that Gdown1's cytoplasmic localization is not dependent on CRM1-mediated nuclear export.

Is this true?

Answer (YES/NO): NO